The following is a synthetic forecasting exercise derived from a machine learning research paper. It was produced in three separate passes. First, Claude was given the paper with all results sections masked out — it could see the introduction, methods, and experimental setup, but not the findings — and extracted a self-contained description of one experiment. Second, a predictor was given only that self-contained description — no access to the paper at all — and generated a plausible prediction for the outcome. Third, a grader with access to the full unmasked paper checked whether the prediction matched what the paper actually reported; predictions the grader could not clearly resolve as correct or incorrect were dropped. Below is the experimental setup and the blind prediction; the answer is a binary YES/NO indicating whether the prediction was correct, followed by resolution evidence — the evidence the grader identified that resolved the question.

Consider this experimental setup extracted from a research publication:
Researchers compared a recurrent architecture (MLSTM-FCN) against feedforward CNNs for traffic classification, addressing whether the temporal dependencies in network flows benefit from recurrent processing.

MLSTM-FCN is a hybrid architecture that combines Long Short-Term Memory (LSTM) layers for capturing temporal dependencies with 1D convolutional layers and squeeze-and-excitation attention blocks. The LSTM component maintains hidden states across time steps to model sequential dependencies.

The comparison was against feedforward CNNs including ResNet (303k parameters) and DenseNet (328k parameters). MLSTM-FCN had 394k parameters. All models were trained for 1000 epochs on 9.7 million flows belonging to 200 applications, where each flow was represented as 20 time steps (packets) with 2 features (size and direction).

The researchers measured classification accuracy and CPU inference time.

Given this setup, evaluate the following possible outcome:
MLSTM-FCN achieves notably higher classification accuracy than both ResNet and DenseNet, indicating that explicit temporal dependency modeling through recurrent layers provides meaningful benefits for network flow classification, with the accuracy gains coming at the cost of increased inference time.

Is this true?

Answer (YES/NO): NO